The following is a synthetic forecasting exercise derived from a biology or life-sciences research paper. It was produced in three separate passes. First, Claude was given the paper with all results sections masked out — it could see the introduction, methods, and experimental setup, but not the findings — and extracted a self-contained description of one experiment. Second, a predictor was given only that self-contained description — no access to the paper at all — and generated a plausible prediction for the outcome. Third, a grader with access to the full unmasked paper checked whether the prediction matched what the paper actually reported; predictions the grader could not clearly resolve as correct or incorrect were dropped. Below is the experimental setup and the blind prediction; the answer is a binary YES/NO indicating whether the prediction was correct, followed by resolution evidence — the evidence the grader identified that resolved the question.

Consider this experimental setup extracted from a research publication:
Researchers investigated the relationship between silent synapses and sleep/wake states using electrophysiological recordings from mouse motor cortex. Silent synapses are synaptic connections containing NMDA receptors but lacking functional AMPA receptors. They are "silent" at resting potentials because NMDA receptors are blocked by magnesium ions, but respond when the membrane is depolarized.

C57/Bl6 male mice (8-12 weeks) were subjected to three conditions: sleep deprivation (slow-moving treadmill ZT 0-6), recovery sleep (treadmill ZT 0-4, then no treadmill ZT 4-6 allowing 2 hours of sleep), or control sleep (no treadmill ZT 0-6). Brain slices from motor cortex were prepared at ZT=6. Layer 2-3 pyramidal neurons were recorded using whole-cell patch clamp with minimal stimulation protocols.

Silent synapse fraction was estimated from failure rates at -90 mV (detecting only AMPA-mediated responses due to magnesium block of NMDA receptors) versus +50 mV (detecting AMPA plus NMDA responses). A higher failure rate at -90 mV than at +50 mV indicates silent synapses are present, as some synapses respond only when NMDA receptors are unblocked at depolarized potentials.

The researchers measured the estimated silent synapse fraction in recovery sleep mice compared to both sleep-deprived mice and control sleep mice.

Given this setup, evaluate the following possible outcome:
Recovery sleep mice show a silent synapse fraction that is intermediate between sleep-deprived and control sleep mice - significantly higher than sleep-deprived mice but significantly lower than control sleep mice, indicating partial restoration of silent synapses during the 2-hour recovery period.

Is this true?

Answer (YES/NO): NO